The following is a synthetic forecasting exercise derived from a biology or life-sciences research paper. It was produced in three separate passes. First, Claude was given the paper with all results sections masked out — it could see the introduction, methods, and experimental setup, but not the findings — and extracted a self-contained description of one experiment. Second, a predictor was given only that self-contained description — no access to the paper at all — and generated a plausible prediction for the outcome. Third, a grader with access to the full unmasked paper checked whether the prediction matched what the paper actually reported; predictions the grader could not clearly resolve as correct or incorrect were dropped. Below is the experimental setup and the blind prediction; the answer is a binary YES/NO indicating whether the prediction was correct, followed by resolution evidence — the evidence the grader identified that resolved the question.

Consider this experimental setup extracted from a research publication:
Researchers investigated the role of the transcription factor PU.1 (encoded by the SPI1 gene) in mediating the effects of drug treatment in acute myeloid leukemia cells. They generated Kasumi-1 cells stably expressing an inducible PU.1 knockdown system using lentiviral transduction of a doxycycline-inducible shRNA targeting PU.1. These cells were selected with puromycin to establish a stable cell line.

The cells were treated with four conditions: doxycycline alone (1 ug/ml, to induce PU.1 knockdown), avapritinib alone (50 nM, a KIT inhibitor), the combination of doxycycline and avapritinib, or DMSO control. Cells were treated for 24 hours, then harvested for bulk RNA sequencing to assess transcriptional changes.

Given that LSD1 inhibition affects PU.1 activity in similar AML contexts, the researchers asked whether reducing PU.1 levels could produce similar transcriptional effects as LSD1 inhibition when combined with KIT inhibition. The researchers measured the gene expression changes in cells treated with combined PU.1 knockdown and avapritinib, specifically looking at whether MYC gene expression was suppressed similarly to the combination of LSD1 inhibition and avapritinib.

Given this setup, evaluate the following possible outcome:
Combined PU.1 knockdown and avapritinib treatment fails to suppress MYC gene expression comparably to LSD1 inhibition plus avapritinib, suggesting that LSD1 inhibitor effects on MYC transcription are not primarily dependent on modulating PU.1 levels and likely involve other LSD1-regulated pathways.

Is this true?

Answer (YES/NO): NO